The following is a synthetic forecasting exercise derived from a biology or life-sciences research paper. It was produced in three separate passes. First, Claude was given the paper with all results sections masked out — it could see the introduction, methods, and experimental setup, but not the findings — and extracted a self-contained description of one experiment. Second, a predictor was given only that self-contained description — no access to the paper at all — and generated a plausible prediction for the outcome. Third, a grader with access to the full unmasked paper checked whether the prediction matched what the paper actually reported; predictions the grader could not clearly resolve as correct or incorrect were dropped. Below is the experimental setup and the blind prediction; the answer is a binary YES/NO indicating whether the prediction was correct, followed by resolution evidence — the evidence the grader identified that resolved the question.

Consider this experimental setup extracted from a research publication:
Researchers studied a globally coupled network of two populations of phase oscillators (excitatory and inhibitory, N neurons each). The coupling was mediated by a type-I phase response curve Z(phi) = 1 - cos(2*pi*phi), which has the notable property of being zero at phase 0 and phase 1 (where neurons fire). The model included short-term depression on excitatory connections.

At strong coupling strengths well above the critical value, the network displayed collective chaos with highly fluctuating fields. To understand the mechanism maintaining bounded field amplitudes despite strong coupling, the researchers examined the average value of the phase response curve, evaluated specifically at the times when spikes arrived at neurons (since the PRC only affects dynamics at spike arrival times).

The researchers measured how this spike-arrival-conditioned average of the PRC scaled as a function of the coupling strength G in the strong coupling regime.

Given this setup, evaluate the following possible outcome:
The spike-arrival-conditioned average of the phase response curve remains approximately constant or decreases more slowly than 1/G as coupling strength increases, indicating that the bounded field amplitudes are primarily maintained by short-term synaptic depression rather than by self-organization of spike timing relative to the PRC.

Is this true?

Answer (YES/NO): NO